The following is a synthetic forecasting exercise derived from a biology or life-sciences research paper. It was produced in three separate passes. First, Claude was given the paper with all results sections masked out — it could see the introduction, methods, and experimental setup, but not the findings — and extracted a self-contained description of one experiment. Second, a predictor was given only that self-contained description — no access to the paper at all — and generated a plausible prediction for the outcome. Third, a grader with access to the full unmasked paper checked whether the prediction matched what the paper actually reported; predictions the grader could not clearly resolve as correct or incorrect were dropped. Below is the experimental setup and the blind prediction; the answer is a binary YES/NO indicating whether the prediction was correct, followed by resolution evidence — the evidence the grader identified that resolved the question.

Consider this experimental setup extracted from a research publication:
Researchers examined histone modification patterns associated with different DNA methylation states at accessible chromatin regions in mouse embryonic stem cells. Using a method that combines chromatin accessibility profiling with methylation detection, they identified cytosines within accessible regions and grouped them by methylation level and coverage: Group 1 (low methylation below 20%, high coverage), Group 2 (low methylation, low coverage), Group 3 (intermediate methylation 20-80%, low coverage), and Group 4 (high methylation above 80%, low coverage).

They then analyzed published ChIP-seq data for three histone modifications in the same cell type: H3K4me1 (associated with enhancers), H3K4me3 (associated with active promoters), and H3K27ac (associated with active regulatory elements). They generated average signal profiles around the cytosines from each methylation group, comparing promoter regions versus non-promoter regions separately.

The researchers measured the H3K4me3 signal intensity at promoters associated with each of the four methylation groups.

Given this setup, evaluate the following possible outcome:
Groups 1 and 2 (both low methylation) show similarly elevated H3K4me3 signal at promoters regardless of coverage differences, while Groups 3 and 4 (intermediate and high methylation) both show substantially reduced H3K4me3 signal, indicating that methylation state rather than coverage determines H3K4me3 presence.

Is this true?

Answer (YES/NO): YES